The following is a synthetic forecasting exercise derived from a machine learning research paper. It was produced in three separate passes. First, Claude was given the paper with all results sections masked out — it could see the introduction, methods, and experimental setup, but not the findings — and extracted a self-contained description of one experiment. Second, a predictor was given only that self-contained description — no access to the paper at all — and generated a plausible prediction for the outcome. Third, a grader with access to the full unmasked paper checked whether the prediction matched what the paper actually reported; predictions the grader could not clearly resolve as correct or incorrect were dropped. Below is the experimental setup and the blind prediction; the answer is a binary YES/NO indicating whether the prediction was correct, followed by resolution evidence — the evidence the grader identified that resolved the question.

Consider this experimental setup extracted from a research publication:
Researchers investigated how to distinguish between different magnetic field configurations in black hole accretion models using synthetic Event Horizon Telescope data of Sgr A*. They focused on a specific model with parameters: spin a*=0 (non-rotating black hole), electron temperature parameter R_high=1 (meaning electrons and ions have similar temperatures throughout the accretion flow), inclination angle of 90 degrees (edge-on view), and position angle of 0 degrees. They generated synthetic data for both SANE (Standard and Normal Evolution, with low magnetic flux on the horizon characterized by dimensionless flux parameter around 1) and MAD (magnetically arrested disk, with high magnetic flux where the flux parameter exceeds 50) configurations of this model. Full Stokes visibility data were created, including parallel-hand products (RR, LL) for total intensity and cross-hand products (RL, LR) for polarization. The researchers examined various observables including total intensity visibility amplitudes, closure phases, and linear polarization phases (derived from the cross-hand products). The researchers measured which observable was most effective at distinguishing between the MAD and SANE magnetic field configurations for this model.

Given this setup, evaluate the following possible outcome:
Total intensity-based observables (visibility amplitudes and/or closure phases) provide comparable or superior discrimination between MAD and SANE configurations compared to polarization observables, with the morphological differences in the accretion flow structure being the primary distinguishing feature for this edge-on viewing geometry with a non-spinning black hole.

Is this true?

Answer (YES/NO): NO